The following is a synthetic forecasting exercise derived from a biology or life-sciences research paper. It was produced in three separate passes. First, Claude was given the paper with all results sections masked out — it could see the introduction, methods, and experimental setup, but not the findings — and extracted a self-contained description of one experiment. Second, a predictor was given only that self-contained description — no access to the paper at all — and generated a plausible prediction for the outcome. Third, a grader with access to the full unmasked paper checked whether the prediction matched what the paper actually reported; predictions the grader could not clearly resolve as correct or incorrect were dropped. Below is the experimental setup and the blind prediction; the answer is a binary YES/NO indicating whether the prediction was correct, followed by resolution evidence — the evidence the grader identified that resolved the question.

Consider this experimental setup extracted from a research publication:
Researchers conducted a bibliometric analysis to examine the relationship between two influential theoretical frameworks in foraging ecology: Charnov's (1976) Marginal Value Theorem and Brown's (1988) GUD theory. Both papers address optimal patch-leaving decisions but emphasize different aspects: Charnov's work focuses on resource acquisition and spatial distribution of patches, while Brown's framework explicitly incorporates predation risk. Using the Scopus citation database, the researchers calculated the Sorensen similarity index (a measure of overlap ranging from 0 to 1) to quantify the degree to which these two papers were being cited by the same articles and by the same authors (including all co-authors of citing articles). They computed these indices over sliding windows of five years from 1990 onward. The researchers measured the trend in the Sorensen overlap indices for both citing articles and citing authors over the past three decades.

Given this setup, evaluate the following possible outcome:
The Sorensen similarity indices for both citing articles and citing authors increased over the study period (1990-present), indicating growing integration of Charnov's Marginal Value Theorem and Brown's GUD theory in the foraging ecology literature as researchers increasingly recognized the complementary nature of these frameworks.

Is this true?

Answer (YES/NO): NO